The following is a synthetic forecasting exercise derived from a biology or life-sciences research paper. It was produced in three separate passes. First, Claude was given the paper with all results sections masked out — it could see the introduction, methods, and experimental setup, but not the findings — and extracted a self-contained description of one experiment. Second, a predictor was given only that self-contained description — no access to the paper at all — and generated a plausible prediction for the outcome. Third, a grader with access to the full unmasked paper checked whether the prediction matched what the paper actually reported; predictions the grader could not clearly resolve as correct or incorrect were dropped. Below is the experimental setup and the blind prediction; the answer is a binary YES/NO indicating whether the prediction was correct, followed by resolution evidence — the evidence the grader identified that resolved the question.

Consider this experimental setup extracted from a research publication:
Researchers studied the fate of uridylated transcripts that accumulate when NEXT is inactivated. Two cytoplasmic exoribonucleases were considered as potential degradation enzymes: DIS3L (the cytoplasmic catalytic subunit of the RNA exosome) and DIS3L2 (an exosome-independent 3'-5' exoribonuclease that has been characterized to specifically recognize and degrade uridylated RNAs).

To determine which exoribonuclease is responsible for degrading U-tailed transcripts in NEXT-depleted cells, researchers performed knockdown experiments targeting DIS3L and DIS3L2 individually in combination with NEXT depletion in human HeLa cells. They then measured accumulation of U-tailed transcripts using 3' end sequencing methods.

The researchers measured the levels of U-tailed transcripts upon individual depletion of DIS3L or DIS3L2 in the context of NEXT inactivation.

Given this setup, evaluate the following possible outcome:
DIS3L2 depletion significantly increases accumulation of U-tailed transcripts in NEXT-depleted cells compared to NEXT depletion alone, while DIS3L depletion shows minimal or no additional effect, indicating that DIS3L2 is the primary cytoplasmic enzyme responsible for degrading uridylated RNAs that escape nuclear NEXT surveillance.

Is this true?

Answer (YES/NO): NO